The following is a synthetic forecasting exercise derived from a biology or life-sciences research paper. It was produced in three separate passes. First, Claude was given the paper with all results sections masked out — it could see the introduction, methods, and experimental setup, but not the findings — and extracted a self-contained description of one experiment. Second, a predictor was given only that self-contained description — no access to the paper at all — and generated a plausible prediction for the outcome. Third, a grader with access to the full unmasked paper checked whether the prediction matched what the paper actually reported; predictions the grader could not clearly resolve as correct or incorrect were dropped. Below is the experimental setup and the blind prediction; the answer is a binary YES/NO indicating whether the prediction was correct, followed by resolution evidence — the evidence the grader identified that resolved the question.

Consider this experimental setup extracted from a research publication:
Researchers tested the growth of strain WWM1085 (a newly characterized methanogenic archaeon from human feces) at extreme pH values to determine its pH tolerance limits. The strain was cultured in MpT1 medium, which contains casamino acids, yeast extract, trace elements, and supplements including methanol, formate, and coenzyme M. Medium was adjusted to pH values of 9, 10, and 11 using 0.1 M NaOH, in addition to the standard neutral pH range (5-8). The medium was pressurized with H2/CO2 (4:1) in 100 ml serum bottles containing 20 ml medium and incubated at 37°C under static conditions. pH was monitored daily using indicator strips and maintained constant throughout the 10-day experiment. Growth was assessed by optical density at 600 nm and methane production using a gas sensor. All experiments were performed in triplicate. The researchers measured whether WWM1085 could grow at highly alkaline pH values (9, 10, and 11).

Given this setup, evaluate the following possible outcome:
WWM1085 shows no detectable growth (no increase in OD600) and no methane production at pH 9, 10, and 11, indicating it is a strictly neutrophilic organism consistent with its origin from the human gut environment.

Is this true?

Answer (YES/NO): NO